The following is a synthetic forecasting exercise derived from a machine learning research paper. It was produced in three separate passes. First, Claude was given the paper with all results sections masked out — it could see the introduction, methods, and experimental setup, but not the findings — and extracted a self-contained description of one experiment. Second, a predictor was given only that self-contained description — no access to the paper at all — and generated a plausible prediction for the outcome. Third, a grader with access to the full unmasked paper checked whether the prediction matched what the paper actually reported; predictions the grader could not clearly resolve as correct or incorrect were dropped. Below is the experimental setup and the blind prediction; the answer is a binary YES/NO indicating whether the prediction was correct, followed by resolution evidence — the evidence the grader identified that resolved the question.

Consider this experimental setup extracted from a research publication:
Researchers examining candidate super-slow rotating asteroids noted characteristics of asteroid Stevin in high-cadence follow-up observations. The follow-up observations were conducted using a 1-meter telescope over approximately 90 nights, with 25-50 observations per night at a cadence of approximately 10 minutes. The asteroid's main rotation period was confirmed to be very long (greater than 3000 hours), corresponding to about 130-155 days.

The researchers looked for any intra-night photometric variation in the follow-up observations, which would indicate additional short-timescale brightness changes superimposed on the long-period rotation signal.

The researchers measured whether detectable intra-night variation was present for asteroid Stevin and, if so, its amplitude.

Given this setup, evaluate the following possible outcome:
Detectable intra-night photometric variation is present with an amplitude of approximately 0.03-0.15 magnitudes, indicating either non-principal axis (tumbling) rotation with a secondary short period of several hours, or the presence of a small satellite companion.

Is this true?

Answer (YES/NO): YES